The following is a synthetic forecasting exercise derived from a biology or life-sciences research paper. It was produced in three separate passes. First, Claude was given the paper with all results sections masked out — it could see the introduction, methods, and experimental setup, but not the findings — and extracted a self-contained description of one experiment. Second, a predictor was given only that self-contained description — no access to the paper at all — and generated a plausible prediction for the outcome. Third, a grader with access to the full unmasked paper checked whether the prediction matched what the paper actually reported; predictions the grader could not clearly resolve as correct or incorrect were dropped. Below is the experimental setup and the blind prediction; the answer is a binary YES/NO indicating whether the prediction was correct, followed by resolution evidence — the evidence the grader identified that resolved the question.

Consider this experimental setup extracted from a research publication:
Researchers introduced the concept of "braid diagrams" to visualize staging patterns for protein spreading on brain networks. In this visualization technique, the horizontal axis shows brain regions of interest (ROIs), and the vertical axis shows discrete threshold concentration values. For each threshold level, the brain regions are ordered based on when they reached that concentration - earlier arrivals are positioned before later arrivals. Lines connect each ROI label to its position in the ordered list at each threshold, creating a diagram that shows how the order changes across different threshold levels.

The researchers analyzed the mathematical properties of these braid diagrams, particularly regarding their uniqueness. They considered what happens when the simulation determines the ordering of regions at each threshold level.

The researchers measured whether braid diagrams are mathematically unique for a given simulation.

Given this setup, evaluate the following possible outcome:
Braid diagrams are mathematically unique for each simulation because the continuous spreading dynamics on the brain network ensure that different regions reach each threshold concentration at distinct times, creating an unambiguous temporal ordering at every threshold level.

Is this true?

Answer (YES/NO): NO